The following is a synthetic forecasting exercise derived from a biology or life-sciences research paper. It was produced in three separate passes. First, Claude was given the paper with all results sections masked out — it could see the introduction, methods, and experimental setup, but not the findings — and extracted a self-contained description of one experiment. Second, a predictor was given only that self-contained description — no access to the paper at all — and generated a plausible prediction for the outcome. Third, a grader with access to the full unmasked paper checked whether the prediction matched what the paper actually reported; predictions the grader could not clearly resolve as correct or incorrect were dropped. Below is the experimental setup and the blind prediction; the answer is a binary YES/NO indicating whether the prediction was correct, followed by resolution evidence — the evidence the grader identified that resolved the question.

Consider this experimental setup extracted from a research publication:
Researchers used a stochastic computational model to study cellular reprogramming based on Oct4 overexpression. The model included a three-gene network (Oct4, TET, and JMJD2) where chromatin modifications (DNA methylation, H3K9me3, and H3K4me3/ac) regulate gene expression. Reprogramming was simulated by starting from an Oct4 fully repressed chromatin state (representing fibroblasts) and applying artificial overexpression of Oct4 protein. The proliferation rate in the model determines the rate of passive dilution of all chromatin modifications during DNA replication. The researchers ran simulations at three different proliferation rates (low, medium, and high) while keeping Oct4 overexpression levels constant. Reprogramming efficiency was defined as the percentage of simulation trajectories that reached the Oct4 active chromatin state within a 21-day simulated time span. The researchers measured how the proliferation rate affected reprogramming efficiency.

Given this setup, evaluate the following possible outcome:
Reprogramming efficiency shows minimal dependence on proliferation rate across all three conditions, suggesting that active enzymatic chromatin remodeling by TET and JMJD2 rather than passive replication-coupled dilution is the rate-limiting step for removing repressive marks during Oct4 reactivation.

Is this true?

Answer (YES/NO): NO